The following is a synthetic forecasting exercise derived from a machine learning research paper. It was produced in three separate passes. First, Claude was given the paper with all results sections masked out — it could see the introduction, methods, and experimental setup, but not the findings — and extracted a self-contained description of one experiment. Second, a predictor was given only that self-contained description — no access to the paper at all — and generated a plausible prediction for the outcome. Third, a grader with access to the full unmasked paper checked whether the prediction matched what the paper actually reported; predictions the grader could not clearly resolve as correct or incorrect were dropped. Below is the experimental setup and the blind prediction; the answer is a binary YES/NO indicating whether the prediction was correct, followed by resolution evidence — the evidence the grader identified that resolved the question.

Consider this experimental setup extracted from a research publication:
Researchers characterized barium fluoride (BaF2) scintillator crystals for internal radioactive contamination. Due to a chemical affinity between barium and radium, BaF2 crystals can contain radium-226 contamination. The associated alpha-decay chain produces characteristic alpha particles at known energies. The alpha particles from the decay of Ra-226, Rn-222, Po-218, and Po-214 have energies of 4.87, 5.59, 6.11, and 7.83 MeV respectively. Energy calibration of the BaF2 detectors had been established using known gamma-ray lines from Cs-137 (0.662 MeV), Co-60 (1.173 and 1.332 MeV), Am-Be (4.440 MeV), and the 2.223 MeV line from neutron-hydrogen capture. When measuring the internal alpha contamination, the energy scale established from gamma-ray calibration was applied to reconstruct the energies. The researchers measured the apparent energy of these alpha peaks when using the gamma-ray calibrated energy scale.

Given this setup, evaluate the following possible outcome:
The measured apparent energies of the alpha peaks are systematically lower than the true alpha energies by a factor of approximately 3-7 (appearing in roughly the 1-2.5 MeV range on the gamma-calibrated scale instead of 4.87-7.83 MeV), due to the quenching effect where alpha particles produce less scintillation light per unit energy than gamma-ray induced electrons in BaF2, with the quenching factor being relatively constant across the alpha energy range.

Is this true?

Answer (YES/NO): NO